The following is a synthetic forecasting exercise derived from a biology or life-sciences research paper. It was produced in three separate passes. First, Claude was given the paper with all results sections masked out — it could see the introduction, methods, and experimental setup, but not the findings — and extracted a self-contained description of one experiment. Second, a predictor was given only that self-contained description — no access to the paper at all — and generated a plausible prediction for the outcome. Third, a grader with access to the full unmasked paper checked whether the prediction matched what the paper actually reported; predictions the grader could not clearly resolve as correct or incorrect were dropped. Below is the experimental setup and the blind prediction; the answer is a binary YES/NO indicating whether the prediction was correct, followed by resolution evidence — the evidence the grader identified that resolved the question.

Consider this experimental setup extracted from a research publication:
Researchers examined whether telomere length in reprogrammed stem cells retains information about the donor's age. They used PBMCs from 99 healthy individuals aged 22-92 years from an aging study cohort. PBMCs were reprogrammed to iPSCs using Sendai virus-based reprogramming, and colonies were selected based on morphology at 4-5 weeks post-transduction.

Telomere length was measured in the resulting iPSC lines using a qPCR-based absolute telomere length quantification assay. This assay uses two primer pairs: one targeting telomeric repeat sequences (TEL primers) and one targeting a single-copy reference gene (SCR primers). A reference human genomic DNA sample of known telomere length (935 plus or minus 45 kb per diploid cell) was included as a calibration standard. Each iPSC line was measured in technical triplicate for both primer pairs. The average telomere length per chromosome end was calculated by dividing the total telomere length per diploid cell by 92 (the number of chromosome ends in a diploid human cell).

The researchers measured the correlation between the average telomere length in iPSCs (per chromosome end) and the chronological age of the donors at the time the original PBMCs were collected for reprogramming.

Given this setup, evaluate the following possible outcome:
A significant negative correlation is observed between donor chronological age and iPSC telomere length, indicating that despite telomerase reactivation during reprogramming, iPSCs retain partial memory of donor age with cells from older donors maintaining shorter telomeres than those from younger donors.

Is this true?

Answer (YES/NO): NO